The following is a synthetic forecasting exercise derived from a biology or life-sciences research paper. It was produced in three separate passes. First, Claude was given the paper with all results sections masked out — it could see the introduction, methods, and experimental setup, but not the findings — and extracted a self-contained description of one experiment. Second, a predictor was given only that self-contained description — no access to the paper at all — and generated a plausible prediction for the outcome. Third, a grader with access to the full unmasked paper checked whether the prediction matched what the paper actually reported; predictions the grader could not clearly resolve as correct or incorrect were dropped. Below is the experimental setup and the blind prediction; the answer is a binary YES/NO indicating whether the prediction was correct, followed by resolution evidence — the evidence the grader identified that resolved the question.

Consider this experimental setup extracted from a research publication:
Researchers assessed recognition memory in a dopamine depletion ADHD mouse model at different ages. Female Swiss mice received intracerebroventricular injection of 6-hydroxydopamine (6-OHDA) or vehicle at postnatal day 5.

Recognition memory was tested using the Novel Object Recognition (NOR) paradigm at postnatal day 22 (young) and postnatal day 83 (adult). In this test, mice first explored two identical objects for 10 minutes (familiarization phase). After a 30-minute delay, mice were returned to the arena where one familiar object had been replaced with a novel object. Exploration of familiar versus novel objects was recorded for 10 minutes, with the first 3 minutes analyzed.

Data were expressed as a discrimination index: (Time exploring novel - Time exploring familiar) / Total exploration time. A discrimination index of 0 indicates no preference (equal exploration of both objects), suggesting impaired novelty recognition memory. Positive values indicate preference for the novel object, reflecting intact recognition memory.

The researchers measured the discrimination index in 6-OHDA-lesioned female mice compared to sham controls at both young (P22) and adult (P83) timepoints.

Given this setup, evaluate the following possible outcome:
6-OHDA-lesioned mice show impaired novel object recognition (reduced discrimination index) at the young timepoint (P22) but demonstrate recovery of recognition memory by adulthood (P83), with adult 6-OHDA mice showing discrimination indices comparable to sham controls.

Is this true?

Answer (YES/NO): NO